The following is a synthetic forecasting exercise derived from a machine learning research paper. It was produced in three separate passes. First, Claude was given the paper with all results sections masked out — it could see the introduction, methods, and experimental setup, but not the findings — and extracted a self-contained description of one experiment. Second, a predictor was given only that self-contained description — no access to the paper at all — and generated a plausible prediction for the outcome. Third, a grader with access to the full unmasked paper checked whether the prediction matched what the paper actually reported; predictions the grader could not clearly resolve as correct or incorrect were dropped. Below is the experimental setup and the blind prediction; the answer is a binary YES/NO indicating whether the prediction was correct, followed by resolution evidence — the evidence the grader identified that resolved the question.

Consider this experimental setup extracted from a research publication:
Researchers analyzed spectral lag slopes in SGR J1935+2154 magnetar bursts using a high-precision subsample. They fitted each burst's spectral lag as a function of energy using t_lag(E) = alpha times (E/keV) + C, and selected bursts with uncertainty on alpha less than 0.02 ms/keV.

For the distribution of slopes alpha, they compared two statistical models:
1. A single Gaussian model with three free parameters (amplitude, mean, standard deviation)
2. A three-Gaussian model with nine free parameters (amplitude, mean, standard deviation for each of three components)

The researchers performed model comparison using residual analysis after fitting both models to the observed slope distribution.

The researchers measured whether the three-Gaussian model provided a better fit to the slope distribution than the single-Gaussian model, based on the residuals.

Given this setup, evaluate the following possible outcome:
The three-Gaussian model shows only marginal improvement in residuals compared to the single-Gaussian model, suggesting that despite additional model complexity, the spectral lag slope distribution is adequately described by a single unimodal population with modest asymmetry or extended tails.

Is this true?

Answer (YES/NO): NO